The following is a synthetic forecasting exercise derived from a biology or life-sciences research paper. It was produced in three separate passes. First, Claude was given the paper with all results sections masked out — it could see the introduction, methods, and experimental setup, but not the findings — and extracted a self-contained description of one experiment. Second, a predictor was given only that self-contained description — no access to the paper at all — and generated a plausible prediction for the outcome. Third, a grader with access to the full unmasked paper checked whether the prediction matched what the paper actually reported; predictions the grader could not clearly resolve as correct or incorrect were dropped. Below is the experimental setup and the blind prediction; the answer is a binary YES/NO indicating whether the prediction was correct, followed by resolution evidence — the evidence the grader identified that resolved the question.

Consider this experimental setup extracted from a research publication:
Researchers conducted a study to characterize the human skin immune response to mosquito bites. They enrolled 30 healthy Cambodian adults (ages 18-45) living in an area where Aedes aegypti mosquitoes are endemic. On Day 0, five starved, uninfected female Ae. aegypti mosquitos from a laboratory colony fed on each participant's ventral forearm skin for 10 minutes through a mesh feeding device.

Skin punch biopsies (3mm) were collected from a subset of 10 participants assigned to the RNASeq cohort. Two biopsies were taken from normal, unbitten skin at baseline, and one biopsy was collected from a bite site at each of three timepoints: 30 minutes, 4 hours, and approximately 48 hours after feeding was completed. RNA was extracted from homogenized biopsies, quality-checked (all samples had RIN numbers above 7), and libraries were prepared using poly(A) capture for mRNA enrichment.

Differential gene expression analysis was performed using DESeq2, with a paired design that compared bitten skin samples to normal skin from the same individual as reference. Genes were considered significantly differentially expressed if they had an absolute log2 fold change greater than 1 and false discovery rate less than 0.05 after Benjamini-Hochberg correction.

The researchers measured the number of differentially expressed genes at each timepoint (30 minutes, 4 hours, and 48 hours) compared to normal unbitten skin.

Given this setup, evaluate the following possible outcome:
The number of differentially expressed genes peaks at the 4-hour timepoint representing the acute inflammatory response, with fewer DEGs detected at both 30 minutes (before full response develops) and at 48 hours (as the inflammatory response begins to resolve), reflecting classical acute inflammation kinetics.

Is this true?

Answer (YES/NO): NO